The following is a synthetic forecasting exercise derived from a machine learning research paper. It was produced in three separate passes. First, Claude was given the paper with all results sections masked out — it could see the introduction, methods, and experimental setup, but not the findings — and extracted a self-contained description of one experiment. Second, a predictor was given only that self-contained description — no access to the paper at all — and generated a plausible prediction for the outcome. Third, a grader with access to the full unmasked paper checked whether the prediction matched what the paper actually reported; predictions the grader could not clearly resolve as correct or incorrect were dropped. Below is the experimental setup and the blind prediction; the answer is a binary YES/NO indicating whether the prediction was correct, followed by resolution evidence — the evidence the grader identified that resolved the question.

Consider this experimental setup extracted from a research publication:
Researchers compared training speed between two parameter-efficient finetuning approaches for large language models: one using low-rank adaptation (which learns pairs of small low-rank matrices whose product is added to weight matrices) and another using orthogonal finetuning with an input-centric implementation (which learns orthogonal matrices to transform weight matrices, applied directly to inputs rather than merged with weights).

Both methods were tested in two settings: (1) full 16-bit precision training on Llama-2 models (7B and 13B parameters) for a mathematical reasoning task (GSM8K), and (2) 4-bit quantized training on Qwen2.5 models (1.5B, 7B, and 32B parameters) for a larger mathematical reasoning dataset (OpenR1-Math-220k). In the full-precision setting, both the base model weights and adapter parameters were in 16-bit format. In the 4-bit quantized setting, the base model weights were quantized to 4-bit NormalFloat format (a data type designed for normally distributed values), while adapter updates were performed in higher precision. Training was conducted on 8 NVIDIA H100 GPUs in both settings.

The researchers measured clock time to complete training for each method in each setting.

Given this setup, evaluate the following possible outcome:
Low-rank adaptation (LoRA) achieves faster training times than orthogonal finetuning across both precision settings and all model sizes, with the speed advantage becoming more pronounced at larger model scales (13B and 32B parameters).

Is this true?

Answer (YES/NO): NO